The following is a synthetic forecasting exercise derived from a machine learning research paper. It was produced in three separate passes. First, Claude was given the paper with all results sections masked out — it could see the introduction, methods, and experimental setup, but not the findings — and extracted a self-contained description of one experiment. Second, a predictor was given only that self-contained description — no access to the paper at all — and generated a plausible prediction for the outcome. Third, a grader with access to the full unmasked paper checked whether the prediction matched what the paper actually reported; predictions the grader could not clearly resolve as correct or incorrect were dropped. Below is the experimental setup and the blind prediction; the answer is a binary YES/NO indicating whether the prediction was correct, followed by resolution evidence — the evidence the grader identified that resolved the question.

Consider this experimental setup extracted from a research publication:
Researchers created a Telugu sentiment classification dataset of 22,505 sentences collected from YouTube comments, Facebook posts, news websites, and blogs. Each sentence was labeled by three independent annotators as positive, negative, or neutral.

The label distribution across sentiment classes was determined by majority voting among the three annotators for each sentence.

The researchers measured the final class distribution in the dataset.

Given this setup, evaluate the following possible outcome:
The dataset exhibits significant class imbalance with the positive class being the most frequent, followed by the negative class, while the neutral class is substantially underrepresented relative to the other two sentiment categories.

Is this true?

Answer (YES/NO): NO